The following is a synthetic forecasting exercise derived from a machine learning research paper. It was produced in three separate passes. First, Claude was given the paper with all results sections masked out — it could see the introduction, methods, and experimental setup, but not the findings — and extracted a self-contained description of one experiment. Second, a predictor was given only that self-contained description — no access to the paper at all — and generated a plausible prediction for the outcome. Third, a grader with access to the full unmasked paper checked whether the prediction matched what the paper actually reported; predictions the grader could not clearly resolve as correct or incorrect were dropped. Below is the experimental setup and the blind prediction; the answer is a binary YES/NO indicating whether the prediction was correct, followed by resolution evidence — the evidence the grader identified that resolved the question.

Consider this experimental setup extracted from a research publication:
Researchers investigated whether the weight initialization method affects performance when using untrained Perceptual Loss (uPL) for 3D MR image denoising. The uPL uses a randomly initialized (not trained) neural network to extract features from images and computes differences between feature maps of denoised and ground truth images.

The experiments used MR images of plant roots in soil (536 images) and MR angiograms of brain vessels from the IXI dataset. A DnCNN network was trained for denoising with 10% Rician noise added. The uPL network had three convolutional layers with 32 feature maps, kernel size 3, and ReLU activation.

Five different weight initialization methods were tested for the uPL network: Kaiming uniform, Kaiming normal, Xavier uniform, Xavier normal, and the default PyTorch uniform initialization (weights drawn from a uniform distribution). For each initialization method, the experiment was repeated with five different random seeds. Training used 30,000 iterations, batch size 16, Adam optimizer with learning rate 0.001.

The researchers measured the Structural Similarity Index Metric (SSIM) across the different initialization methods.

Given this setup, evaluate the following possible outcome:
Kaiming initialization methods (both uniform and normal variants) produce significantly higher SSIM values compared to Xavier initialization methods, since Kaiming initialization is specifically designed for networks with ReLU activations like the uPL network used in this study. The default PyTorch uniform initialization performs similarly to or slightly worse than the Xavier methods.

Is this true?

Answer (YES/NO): NO